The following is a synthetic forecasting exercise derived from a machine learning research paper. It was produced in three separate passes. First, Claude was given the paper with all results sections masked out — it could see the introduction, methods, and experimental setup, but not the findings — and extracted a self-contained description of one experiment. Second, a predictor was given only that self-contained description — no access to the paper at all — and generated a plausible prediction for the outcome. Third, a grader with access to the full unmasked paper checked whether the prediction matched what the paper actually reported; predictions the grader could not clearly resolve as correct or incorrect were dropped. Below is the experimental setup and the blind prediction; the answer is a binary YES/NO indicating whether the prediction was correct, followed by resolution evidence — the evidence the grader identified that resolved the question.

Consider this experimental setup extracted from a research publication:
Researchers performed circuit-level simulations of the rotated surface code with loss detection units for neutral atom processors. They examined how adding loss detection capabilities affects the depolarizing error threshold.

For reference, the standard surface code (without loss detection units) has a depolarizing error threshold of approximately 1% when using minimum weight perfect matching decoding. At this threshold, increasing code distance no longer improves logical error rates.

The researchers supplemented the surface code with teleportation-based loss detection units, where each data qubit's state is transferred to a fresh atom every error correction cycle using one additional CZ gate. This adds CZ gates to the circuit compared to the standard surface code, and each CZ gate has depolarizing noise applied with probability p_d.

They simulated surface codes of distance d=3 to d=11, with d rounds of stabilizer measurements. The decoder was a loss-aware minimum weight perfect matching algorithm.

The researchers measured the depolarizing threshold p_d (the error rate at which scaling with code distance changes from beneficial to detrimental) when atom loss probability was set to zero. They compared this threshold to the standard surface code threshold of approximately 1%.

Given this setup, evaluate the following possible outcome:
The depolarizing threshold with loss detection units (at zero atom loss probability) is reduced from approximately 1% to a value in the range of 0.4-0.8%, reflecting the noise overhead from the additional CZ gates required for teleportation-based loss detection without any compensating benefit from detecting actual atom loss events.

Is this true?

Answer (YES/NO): NO